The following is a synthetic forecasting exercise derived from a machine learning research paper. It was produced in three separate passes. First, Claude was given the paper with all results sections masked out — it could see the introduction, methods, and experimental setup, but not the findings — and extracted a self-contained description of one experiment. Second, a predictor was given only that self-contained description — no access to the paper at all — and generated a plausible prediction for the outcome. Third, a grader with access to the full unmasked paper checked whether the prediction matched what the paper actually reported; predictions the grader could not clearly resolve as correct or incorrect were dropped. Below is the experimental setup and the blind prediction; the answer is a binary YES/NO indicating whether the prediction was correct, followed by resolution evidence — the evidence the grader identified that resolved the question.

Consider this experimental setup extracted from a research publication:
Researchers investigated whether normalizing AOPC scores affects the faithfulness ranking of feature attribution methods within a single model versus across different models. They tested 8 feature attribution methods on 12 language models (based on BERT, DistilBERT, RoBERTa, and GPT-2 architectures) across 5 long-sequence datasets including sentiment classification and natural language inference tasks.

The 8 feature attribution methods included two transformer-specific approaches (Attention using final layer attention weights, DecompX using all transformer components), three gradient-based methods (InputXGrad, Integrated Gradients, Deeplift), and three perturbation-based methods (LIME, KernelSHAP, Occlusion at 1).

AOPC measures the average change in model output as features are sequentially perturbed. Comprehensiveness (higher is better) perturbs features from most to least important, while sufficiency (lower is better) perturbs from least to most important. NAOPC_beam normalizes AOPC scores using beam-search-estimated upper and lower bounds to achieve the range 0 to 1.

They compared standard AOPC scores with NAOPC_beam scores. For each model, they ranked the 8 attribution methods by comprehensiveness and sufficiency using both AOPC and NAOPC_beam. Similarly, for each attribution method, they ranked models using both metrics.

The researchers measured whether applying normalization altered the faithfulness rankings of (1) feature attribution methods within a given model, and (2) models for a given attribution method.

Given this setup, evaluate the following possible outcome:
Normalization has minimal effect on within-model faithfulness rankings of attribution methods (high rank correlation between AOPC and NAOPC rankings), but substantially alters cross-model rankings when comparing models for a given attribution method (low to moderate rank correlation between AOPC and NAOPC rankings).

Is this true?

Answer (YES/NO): YES